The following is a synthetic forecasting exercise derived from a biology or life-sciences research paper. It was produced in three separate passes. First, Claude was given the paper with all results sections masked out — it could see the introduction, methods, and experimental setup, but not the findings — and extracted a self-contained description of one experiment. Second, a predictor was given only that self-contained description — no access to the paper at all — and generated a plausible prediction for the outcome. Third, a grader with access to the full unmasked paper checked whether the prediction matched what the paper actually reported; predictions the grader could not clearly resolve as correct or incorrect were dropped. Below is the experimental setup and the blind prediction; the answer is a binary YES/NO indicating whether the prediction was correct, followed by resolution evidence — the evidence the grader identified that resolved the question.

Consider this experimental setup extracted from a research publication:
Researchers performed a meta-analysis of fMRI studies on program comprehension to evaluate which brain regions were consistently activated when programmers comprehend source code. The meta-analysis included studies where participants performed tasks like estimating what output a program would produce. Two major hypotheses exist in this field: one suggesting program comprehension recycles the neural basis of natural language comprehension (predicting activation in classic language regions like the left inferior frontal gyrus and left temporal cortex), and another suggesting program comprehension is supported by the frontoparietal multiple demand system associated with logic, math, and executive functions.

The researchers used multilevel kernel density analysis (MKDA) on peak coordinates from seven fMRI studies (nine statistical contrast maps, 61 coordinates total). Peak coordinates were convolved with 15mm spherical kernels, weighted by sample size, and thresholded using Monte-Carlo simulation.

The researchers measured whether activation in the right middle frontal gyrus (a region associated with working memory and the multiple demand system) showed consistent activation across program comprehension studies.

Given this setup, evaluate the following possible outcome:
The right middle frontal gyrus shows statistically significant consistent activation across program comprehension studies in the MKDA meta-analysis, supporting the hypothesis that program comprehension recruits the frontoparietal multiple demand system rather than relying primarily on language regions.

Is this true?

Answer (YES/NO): NO